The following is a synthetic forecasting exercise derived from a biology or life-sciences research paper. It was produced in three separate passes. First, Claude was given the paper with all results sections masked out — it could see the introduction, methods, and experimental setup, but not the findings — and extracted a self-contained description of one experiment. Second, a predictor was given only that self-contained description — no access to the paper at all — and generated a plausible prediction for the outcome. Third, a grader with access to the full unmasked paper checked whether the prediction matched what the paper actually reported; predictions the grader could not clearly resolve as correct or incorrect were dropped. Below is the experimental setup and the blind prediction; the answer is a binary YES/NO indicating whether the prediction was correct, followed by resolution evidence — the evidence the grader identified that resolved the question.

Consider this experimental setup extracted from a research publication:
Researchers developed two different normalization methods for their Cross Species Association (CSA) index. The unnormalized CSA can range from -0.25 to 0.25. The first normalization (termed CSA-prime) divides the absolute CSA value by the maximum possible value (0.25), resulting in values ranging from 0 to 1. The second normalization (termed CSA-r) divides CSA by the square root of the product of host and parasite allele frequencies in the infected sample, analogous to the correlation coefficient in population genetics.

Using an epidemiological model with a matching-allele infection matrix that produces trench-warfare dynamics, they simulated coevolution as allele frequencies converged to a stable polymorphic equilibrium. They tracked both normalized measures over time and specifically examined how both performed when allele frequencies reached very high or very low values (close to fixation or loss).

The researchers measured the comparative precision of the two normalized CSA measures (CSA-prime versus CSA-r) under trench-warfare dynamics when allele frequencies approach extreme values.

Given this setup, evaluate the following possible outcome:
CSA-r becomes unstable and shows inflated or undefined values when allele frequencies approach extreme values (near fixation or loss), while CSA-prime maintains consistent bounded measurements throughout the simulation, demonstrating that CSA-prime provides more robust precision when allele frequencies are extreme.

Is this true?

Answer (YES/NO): NO